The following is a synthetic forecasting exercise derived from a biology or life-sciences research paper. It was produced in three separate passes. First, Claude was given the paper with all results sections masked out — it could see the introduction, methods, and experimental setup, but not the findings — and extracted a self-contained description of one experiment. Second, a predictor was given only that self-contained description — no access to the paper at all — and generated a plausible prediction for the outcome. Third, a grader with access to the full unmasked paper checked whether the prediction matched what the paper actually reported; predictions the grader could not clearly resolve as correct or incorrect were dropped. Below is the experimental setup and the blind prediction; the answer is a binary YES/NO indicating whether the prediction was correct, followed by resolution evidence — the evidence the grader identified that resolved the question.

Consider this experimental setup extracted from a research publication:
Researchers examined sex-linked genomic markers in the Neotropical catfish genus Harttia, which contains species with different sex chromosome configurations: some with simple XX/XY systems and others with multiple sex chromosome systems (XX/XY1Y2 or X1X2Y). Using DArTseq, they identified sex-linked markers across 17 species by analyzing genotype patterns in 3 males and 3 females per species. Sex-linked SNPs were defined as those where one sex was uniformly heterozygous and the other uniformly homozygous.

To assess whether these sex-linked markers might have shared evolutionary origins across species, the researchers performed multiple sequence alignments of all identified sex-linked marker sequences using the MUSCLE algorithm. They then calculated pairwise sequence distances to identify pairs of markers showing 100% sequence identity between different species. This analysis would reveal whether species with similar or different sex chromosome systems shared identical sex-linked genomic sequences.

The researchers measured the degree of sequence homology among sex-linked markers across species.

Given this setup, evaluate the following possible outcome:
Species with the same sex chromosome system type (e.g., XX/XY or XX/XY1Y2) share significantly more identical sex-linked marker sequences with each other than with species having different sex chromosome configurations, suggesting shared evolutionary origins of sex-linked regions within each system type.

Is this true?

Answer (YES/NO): YES